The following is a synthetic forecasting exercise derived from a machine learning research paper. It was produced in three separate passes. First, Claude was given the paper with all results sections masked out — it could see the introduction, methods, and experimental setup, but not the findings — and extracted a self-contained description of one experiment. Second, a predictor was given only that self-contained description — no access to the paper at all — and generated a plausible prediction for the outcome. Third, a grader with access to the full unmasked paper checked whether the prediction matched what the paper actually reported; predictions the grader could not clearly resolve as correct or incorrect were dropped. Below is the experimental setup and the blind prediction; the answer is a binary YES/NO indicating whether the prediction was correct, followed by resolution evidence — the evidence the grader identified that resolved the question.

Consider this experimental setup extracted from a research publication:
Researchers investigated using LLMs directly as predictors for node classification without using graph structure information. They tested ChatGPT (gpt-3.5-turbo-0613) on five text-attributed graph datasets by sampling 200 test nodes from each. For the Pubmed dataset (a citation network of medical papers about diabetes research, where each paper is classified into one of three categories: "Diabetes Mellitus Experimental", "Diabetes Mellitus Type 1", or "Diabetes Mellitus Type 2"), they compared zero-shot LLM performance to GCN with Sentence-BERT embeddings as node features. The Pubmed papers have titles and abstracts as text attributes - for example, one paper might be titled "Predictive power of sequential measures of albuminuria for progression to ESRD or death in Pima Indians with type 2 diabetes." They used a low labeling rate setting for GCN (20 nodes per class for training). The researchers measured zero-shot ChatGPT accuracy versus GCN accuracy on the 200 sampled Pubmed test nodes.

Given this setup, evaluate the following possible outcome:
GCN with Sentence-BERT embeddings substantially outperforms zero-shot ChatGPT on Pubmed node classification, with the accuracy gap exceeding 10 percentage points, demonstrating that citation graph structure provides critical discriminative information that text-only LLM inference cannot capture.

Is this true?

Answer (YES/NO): NO